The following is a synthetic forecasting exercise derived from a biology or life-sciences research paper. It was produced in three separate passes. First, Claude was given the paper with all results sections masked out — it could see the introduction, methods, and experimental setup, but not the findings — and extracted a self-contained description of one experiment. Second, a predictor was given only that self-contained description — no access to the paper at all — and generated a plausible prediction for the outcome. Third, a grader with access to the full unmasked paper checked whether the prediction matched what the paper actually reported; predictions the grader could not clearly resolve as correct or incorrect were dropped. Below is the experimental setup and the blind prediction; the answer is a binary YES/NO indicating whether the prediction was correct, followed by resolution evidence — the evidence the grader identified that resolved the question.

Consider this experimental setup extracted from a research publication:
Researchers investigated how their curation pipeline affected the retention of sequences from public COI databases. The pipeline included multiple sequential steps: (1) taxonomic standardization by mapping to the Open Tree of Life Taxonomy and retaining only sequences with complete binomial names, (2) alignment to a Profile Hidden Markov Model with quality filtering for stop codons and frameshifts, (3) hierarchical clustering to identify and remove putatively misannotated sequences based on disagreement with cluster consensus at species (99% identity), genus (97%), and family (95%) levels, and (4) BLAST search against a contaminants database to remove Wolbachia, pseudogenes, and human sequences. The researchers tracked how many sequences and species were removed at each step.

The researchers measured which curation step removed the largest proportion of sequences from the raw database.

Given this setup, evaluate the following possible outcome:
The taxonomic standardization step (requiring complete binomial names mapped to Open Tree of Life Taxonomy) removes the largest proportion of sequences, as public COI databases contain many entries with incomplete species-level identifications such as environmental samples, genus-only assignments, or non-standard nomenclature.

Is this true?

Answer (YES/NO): YES